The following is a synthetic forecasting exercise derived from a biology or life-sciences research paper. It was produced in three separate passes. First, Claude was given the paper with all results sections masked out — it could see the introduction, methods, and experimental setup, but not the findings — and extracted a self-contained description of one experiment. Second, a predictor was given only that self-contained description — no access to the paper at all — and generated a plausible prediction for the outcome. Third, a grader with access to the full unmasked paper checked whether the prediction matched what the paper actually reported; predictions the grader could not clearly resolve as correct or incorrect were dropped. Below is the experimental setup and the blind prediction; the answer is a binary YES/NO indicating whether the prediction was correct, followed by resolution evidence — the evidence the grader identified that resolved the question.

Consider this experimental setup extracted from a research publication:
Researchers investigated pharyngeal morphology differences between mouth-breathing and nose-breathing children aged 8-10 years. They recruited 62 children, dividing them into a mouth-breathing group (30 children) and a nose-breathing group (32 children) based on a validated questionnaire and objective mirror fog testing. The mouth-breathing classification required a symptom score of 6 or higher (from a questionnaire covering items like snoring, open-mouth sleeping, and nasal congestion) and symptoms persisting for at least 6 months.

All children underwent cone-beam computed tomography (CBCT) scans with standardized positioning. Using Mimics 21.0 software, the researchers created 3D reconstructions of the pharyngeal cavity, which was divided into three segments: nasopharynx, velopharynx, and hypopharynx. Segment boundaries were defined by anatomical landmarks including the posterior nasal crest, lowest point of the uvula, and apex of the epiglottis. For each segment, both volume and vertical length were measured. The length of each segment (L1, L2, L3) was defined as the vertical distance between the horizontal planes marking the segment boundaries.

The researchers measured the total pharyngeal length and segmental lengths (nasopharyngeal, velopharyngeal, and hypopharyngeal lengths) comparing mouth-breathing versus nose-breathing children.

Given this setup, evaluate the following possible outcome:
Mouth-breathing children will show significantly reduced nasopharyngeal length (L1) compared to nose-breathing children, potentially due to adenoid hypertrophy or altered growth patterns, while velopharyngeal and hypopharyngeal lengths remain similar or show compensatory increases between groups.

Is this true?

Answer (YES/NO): NO